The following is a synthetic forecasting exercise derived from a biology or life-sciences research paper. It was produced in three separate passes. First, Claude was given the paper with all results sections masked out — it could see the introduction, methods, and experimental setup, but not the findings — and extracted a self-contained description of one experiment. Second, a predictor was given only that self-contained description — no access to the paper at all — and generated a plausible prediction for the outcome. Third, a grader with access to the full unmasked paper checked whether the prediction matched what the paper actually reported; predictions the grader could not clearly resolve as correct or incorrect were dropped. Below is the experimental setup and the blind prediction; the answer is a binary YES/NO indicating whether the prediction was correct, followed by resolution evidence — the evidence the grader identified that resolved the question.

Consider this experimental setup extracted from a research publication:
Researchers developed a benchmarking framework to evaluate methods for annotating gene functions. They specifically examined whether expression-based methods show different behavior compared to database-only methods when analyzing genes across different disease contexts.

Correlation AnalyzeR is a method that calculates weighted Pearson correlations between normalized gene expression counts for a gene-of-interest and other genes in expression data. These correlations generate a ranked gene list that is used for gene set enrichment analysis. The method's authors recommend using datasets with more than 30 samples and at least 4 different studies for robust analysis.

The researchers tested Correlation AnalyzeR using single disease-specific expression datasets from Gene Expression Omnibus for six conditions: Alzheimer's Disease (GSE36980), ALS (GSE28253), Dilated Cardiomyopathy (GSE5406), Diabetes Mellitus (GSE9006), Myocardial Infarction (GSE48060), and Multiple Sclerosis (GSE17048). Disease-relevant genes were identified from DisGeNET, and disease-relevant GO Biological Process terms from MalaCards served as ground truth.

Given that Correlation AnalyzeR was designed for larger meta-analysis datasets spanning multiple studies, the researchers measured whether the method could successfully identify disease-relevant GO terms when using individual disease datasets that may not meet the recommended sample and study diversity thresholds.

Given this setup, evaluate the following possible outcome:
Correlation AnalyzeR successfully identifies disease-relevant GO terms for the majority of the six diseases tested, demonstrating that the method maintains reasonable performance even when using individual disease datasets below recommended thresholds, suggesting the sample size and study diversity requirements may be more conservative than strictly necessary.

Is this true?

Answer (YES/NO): NO